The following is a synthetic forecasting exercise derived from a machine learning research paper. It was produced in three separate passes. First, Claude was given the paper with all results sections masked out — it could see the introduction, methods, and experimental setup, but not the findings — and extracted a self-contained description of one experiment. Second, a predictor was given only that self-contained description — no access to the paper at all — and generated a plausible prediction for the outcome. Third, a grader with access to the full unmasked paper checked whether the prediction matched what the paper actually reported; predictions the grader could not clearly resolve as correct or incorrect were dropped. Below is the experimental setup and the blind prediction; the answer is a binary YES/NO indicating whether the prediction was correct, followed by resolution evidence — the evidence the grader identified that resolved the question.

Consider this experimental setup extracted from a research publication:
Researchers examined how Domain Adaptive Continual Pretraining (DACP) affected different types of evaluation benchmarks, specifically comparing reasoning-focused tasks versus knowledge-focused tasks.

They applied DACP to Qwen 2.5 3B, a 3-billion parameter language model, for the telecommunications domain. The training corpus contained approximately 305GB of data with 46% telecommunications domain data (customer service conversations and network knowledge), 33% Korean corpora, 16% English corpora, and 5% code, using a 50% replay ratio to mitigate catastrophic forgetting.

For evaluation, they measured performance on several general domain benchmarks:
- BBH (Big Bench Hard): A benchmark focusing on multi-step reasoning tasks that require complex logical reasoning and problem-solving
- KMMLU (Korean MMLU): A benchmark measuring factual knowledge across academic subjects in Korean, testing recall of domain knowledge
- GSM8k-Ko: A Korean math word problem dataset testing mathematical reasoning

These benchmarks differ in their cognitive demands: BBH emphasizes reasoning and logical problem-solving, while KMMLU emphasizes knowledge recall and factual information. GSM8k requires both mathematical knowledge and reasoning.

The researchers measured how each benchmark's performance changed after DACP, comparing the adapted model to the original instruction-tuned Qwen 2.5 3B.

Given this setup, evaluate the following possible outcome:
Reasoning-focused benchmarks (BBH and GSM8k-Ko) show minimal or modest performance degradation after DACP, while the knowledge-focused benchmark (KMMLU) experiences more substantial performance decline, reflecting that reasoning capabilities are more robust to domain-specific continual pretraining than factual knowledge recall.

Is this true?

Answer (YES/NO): NO